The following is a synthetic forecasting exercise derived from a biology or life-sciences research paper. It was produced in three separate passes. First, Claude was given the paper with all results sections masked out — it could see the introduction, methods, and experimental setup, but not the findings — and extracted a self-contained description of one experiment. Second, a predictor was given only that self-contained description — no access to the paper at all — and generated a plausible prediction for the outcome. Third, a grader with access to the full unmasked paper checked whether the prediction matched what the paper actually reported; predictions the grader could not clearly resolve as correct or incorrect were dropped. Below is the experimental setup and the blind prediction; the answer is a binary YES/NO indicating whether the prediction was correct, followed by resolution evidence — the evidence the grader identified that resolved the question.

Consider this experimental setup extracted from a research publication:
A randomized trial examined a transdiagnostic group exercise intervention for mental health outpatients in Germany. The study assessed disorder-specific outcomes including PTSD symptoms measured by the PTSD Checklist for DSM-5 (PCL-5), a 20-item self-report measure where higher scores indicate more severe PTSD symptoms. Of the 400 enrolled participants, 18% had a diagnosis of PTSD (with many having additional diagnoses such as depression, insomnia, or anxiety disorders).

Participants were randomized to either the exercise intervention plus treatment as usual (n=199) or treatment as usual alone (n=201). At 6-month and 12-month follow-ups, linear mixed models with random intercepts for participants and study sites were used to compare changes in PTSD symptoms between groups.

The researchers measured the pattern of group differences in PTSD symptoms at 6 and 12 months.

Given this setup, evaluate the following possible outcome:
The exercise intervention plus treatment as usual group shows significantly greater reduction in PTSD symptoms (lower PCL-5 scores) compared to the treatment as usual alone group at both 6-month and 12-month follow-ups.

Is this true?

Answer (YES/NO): NO